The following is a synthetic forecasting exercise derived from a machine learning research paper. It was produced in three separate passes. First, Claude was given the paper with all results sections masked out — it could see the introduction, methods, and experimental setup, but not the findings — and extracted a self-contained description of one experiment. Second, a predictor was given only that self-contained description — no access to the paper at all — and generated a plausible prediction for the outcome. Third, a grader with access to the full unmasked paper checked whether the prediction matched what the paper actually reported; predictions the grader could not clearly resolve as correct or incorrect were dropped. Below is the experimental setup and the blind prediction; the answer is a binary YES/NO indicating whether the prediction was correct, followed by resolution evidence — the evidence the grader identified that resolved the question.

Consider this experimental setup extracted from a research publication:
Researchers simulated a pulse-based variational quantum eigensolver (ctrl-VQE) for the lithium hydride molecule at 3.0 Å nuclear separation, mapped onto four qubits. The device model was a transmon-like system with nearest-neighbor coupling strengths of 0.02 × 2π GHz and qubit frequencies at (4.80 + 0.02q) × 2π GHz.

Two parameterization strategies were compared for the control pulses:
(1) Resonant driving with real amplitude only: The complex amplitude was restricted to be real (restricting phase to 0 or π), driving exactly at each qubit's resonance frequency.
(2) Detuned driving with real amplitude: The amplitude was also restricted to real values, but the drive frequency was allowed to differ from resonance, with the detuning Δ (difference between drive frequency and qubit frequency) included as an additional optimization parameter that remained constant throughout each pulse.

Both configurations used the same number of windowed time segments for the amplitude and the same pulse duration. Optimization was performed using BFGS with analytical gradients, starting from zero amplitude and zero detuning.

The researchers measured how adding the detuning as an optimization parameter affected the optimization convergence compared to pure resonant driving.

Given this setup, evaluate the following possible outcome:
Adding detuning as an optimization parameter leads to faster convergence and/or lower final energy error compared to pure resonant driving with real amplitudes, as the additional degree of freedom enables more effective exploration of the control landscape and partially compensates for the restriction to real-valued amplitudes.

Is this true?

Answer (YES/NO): YES